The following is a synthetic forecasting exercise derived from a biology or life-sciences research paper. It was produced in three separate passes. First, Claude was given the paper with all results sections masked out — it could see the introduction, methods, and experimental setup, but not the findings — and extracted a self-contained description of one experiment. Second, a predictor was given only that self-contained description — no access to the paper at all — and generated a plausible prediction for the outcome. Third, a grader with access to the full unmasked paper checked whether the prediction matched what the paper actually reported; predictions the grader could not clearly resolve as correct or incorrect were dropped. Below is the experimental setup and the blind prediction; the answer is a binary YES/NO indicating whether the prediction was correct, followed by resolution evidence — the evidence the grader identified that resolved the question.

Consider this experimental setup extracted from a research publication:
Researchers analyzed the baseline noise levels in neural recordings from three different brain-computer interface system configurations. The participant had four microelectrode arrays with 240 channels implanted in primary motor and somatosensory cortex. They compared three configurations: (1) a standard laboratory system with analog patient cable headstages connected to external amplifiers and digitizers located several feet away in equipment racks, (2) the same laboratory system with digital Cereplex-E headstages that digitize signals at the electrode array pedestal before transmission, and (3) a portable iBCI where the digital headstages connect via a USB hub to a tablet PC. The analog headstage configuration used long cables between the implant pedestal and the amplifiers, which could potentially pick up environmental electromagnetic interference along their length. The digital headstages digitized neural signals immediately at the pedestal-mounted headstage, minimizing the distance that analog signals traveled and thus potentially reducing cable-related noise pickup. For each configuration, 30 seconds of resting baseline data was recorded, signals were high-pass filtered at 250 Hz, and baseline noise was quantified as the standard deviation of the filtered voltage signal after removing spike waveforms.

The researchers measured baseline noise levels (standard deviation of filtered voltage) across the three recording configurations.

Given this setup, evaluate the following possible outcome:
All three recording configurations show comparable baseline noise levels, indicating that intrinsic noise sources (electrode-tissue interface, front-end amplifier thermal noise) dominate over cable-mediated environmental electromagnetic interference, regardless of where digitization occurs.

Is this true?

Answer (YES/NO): NO